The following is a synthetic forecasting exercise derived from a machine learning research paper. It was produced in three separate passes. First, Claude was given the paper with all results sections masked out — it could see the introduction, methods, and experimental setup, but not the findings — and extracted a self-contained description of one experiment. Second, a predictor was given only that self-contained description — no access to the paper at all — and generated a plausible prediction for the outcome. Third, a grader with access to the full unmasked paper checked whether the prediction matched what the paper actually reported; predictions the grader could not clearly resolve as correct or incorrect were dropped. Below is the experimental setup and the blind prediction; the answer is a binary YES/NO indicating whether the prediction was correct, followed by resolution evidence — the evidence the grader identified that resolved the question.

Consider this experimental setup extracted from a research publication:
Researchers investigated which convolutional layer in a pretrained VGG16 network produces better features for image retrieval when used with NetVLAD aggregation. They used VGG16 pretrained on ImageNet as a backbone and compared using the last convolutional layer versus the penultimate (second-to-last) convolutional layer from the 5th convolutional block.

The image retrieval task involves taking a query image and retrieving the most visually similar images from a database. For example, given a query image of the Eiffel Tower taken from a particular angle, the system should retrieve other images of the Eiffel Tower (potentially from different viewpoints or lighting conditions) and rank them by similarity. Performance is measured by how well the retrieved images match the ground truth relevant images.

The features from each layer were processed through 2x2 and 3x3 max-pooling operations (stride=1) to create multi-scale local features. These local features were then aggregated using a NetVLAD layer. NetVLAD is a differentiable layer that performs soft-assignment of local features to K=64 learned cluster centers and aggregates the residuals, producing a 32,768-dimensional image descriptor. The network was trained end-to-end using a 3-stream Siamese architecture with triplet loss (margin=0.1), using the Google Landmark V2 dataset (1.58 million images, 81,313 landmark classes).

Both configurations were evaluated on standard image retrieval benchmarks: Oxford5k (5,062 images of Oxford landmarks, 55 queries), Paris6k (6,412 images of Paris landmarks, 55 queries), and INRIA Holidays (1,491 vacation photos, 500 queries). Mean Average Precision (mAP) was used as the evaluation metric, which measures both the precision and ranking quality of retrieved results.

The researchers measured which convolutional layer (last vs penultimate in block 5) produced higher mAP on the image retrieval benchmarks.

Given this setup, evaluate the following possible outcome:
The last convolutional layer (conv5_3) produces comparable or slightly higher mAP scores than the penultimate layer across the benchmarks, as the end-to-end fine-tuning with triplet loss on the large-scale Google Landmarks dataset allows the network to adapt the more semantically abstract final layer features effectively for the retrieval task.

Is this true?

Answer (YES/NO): NO